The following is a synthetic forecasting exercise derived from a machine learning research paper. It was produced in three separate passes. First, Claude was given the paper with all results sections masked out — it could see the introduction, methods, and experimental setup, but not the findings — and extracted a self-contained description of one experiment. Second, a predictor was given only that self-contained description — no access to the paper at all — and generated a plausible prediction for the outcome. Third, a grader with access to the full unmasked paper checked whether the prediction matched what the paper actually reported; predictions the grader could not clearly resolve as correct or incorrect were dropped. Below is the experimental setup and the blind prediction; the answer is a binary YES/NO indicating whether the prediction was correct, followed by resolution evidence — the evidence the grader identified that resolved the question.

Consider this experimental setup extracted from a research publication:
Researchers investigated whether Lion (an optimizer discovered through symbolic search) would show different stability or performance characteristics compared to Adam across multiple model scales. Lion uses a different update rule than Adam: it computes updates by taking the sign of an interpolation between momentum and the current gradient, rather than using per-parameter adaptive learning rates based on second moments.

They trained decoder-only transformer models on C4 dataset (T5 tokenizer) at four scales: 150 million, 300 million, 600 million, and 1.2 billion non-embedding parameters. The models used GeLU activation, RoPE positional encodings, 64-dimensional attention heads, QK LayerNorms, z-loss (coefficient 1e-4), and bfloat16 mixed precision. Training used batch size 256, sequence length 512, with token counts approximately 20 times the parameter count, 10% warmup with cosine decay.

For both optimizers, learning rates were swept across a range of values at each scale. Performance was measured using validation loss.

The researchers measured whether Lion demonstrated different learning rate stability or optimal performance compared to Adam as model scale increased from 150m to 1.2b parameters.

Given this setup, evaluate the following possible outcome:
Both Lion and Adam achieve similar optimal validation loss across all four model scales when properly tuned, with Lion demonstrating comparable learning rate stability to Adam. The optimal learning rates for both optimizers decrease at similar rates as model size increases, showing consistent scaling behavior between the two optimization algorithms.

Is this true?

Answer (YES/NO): NO